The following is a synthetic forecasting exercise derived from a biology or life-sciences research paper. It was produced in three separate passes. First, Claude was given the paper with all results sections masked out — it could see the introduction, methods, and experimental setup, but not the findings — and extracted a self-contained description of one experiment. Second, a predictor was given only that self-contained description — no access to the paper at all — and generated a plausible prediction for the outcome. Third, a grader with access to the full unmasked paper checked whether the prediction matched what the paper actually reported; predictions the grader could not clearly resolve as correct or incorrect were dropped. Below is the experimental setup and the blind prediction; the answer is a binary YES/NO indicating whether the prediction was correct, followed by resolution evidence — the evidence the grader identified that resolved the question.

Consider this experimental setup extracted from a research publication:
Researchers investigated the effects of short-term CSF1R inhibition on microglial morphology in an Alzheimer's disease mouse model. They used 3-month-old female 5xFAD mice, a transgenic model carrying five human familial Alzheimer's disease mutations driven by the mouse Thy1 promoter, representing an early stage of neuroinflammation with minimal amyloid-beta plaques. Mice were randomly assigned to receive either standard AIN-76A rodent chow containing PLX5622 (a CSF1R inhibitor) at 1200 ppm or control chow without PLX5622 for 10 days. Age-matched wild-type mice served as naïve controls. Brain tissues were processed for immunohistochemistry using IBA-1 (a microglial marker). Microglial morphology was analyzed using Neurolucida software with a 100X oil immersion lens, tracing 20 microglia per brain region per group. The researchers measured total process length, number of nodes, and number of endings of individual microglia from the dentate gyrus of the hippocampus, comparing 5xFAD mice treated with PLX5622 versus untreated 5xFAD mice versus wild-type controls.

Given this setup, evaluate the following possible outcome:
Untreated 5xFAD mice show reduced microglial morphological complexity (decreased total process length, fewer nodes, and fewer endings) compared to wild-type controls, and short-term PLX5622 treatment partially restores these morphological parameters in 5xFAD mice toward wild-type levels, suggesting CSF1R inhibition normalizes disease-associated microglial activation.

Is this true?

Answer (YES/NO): YES